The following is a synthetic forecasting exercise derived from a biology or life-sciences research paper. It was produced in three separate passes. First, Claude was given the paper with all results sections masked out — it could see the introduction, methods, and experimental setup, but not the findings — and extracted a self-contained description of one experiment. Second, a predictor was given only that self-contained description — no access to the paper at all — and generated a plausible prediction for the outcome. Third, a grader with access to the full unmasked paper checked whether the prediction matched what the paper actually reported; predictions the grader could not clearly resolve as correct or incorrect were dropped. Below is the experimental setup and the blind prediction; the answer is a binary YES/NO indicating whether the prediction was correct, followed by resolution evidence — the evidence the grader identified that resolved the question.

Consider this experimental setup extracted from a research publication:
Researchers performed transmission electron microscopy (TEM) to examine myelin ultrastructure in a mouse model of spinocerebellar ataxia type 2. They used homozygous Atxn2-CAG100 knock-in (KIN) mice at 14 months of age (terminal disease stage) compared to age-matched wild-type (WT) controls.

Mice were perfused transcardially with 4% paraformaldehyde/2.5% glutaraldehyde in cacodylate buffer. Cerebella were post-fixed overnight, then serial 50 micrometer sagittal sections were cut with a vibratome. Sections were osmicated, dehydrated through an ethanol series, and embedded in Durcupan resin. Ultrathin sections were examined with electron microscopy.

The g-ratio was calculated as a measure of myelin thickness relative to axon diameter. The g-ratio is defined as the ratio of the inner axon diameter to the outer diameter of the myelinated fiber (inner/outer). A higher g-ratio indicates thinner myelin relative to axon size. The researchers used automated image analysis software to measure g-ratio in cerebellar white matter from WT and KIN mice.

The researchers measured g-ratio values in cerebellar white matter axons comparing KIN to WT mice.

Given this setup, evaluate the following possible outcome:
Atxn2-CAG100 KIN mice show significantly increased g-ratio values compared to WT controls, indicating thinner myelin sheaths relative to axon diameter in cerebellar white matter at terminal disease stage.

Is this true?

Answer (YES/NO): YES